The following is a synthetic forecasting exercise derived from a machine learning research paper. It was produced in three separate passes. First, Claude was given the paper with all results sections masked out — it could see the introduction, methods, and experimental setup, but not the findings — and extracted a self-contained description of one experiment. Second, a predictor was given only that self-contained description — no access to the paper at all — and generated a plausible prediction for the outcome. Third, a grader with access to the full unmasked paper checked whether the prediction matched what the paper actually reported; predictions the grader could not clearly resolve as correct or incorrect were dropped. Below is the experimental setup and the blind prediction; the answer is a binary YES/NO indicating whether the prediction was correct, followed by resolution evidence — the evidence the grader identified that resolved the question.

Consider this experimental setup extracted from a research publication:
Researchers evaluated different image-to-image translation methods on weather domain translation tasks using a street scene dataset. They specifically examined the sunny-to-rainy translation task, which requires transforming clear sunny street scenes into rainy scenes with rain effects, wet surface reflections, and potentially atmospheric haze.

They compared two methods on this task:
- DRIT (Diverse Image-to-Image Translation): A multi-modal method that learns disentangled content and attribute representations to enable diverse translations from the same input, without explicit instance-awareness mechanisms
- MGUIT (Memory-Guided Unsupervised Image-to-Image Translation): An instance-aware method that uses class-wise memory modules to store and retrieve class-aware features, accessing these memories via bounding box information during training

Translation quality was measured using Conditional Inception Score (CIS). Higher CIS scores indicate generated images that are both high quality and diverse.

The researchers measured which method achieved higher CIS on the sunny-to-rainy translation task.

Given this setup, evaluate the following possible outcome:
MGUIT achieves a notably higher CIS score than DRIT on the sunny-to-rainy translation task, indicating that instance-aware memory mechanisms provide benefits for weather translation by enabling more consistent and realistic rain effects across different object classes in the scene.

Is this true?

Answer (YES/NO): YES